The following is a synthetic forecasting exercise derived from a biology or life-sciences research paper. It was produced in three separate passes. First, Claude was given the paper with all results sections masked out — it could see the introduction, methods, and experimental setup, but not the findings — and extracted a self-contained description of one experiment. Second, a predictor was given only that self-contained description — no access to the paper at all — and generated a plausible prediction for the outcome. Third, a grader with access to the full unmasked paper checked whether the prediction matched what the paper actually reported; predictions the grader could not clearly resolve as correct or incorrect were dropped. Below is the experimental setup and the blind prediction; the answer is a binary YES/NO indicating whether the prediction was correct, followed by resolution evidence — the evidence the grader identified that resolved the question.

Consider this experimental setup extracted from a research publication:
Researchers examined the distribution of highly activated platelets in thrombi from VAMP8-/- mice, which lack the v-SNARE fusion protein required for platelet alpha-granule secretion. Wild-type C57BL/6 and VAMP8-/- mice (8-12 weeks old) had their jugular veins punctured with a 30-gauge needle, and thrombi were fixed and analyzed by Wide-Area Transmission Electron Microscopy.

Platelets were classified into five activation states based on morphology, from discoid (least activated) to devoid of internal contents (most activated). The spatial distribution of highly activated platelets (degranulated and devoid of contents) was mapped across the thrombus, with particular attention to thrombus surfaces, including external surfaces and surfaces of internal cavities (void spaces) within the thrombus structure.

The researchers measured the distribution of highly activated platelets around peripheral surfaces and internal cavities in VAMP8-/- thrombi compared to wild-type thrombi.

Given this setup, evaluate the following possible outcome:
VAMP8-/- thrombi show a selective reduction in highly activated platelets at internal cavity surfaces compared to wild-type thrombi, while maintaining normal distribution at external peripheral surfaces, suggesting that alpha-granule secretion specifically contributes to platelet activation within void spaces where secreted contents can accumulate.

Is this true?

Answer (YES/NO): NO